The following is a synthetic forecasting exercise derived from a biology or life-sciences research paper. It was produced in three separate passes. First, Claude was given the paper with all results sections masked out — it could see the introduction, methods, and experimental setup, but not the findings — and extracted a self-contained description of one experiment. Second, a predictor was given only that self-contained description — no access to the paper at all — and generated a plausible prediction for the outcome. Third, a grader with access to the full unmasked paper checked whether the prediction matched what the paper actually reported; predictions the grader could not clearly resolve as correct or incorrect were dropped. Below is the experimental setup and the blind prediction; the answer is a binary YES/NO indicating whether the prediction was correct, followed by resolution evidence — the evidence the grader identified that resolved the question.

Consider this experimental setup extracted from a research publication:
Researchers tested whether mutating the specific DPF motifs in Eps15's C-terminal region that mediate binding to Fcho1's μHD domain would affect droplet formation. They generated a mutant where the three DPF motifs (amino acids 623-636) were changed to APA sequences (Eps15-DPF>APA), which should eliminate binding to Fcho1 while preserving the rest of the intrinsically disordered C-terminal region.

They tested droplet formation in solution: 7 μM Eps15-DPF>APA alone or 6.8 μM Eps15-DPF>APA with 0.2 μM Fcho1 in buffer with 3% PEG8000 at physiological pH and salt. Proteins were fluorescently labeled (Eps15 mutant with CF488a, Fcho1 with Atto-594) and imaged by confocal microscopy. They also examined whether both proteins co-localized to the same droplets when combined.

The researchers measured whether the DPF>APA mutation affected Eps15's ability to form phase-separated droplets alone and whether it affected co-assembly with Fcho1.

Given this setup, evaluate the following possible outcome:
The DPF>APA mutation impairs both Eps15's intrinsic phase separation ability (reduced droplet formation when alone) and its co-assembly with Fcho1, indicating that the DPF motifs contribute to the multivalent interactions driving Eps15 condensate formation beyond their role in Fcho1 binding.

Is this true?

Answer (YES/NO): NO